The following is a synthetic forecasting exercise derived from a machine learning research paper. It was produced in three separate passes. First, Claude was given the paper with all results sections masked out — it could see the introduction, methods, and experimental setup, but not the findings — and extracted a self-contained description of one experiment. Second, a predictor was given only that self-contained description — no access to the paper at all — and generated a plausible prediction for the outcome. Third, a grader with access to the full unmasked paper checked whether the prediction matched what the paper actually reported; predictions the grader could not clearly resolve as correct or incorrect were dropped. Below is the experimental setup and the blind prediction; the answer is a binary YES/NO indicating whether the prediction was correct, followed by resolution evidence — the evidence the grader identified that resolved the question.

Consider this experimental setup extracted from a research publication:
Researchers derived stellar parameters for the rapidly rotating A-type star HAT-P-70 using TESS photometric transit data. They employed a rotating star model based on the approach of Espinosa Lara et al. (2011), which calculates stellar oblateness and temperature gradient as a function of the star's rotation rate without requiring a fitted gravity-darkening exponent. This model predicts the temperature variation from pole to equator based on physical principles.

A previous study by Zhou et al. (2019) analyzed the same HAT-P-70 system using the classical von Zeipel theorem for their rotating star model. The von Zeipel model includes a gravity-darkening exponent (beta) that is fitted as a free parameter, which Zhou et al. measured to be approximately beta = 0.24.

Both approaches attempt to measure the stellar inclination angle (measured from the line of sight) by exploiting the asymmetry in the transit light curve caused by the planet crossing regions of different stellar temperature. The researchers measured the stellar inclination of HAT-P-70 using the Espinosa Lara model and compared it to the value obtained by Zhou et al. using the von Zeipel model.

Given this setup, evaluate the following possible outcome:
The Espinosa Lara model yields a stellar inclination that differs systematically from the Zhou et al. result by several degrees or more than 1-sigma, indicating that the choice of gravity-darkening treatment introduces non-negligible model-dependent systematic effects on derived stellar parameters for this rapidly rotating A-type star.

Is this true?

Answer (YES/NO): YES